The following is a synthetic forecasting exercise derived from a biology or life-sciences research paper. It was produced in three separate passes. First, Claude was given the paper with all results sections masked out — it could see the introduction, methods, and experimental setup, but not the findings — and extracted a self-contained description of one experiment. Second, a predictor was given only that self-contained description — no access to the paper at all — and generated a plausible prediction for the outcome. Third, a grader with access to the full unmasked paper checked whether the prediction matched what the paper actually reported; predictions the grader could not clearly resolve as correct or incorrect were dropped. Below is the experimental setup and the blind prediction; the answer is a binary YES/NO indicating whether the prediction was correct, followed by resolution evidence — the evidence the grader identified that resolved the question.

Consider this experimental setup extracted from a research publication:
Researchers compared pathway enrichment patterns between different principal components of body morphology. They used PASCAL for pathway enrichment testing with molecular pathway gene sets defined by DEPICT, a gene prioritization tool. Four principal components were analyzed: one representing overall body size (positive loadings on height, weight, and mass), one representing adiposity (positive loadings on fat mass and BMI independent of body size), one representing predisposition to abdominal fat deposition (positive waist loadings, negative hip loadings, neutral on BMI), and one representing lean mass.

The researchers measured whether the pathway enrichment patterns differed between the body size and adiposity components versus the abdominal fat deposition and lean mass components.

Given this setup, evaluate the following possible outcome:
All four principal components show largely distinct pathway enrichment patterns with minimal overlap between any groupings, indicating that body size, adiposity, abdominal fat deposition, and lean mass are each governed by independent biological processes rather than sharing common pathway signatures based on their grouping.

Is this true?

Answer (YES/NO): NO